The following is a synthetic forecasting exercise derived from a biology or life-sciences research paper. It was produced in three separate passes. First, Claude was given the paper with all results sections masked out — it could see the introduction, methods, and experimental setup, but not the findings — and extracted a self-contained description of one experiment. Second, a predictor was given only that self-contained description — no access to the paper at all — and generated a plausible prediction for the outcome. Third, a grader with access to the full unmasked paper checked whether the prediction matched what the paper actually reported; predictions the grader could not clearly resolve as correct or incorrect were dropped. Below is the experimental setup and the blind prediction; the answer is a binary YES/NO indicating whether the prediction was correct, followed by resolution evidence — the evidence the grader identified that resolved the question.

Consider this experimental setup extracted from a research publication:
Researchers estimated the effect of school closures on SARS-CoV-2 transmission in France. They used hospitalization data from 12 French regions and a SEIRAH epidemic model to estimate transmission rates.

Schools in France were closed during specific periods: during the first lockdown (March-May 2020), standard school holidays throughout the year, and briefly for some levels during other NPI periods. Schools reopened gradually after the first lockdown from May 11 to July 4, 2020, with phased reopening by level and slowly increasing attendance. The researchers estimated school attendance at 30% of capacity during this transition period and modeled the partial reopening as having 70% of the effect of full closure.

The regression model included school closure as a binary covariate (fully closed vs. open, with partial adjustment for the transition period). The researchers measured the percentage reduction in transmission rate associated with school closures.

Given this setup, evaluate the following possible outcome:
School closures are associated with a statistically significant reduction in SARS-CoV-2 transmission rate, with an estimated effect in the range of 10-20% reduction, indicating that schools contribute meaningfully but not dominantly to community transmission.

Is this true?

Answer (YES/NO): NO